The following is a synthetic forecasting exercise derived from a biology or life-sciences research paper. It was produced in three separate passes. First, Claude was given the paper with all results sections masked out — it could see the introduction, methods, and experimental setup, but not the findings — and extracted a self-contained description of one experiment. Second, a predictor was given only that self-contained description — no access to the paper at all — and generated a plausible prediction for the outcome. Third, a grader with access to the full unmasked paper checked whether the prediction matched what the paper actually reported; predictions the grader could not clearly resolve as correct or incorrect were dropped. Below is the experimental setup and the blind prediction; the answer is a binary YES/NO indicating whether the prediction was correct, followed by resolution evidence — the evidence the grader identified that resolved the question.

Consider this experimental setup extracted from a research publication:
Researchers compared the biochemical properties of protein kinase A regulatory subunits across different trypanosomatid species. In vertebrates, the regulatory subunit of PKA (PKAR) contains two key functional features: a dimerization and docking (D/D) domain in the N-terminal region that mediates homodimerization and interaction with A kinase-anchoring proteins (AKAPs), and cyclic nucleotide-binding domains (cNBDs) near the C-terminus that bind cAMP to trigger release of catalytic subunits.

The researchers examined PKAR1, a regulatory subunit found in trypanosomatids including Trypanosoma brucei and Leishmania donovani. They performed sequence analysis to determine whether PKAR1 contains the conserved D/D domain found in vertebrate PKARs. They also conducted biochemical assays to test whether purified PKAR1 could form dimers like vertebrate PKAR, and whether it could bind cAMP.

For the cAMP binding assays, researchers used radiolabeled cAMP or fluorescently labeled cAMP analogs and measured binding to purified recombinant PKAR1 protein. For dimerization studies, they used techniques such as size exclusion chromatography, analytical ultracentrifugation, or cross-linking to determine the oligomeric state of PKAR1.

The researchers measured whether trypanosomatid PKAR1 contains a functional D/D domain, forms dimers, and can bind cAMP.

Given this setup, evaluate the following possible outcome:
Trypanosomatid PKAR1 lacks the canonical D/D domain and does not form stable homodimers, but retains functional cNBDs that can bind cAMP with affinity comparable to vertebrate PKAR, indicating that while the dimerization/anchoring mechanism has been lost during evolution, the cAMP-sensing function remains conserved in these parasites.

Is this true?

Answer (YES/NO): NO